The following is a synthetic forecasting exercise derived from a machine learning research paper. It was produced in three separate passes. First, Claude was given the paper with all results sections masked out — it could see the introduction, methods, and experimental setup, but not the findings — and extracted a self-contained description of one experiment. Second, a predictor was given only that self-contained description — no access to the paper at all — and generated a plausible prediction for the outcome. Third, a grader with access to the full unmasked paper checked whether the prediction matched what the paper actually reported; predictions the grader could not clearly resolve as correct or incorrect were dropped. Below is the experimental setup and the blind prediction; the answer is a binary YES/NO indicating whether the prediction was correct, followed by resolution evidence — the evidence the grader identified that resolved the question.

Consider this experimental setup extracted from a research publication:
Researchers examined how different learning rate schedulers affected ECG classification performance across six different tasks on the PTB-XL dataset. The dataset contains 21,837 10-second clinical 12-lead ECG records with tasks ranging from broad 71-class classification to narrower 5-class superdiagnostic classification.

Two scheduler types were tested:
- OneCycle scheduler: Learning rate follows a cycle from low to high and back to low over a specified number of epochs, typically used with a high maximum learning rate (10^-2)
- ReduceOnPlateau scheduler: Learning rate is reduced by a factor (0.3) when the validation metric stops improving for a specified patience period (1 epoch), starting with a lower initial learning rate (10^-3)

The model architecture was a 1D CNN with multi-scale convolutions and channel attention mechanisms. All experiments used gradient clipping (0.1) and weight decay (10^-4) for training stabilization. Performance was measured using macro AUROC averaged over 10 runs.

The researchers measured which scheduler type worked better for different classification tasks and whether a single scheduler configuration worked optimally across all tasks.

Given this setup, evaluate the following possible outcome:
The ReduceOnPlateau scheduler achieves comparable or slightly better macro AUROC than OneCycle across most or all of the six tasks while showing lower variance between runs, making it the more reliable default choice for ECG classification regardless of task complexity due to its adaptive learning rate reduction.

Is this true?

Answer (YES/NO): NO